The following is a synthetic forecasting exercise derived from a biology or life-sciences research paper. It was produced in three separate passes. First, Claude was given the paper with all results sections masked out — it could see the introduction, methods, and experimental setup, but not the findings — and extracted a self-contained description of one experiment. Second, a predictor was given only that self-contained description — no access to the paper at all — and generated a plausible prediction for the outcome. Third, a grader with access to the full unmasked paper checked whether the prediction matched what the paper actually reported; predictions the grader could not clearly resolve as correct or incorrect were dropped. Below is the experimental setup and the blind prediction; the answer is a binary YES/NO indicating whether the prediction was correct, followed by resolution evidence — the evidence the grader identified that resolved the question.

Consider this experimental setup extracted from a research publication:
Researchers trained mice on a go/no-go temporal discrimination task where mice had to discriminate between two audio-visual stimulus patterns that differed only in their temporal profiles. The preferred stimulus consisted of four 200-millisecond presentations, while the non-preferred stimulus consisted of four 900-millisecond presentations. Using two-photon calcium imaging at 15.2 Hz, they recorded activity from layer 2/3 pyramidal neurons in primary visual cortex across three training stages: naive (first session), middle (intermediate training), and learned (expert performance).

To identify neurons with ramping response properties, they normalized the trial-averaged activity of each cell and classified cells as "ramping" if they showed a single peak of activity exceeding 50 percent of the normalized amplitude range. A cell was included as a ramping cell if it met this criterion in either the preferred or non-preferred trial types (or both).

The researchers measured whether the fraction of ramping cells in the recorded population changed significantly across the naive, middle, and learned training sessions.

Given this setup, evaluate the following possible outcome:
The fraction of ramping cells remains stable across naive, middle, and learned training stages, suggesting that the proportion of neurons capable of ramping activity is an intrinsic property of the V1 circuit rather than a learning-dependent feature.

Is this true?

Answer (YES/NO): YES